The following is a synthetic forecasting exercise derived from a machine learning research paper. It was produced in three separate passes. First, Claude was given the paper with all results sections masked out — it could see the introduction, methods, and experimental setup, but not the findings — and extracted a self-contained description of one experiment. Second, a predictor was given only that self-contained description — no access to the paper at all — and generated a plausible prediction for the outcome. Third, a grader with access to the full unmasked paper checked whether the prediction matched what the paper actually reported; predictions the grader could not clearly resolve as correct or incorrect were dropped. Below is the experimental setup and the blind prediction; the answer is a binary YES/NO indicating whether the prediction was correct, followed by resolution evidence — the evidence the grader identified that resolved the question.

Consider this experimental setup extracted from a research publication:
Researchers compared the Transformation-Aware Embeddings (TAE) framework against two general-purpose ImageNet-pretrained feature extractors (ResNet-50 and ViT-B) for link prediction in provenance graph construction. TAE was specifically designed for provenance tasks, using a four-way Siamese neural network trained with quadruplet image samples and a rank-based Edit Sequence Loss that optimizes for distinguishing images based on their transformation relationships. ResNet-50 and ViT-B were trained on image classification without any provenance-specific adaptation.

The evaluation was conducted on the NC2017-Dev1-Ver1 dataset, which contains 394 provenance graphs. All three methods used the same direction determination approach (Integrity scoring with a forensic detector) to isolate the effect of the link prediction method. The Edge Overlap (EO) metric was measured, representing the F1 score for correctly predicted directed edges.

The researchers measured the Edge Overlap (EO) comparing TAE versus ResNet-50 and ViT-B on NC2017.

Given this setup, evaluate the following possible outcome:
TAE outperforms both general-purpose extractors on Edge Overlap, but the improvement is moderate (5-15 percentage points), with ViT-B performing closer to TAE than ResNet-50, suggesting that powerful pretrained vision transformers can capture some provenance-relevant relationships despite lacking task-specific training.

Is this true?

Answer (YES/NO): NO